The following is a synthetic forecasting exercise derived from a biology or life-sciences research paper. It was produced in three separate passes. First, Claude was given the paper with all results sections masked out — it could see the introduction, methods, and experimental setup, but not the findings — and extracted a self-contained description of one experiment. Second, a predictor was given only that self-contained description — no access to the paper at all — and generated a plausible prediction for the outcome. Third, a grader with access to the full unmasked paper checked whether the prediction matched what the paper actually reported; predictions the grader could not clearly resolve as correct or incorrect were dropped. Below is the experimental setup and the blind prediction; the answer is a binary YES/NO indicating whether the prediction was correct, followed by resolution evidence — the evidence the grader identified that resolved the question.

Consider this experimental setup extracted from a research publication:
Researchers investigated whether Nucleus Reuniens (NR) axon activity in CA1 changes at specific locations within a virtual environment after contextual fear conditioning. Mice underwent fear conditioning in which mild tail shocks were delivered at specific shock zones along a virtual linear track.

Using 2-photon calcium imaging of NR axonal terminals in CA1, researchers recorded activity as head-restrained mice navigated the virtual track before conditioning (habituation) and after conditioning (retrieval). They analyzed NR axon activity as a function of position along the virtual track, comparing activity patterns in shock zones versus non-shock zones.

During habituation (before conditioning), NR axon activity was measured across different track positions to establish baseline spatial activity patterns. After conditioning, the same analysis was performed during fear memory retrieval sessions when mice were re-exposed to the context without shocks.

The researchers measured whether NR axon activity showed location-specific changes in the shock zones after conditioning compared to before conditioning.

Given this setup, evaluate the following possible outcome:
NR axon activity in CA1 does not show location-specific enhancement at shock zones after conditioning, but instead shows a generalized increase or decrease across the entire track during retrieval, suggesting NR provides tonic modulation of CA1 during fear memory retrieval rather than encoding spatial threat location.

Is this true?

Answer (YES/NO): NO